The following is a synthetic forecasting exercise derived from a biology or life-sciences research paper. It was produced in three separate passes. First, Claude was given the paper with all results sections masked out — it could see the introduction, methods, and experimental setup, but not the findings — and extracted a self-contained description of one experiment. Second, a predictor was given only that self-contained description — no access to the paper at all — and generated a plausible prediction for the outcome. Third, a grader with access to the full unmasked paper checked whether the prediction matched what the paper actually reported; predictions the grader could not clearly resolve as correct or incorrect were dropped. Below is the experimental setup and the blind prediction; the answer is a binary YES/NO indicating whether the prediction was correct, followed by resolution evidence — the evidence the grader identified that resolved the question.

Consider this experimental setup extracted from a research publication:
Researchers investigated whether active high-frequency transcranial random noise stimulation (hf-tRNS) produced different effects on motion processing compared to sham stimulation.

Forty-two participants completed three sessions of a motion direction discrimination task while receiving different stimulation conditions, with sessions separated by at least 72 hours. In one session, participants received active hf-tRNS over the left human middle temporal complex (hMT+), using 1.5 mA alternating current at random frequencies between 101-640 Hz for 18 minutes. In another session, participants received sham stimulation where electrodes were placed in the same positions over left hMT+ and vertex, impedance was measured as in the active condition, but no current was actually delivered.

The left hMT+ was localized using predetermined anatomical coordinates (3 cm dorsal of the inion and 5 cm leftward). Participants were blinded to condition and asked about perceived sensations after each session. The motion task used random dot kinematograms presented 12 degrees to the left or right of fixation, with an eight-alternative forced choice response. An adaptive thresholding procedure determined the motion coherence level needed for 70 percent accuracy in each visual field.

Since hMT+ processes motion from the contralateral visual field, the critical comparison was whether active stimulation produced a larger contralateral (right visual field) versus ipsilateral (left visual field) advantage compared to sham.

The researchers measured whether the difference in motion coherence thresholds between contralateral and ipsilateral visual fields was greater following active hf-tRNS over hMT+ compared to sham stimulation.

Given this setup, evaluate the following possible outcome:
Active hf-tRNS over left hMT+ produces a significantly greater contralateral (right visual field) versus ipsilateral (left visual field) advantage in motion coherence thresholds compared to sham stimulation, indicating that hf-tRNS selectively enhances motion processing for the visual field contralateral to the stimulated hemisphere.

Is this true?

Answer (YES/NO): NO